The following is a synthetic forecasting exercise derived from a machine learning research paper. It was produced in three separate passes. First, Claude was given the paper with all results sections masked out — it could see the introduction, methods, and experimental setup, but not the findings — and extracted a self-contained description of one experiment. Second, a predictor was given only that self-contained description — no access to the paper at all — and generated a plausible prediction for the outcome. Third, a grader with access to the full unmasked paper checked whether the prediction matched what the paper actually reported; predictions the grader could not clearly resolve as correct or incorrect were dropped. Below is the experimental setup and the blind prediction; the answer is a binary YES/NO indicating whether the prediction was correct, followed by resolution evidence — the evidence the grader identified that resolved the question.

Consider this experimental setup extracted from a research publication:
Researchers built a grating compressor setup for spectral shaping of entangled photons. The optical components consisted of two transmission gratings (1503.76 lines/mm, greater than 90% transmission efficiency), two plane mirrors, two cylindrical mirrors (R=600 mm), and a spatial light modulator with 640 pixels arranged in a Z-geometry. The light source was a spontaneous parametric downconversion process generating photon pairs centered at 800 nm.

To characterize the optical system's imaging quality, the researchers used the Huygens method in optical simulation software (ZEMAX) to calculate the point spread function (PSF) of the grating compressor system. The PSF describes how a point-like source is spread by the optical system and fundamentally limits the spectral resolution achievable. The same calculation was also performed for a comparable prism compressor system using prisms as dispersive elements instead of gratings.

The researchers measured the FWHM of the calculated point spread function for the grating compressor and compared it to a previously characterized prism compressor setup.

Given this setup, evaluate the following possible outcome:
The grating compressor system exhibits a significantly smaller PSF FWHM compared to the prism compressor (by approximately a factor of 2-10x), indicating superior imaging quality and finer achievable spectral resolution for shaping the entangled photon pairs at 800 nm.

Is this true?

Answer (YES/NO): YES